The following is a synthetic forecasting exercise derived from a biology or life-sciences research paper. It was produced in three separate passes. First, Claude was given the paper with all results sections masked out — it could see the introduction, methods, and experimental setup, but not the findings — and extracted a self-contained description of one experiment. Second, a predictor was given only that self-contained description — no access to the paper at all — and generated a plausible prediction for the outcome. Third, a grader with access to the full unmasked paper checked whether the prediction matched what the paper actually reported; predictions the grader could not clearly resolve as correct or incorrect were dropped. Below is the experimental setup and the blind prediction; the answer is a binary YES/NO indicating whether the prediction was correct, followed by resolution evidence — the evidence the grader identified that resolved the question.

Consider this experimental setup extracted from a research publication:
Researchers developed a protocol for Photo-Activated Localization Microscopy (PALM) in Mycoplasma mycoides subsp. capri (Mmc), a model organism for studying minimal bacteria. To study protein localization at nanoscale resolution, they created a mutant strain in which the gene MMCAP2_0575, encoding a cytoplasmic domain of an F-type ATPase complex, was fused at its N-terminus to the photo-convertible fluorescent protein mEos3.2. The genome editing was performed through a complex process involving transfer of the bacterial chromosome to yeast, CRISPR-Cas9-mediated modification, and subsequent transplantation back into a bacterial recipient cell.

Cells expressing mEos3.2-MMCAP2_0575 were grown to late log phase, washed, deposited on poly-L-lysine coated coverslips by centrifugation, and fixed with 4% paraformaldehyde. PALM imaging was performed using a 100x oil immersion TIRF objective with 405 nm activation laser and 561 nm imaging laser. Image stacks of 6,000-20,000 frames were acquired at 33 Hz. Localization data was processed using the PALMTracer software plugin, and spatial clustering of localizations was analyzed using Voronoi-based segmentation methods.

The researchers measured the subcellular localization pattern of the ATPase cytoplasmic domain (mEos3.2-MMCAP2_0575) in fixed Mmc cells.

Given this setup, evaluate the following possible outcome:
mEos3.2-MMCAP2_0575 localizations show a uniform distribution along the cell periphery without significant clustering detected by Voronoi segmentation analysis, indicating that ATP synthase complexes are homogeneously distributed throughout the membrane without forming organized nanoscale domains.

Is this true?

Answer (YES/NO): NO